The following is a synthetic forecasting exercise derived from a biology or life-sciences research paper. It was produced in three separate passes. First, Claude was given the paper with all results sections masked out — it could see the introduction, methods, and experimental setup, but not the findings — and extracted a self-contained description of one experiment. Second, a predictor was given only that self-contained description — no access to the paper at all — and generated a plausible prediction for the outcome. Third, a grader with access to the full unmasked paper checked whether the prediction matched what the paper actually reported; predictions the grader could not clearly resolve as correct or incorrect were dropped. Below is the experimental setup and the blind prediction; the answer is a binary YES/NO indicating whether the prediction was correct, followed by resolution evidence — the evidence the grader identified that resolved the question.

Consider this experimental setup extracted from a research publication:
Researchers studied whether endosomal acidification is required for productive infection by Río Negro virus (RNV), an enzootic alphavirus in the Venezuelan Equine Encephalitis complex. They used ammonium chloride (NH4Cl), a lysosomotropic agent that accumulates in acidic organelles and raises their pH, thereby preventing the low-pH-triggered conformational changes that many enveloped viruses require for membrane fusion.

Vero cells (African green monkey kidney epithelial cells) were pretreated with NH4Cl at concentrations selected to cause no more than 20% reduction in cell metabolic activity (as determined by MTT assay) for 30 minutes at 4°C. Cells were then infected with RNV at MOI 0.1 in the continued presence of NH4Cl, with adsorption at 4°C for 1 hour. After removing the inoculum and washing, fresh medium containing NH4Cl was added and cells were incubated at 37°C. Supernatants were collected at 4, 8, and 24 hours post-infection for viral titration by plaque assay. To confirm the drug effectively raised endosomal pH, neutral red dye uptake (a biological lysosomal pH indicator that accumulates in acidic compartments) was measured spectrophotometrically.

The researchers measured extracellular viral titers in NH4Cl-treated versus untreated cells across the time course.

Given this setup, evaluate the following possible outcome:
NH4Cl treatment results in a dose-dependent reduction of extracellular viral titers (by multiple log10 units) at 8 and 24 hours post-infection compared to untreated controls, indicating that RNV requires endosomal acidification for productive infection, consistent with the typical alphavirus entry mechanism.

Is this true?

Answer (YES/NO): NO